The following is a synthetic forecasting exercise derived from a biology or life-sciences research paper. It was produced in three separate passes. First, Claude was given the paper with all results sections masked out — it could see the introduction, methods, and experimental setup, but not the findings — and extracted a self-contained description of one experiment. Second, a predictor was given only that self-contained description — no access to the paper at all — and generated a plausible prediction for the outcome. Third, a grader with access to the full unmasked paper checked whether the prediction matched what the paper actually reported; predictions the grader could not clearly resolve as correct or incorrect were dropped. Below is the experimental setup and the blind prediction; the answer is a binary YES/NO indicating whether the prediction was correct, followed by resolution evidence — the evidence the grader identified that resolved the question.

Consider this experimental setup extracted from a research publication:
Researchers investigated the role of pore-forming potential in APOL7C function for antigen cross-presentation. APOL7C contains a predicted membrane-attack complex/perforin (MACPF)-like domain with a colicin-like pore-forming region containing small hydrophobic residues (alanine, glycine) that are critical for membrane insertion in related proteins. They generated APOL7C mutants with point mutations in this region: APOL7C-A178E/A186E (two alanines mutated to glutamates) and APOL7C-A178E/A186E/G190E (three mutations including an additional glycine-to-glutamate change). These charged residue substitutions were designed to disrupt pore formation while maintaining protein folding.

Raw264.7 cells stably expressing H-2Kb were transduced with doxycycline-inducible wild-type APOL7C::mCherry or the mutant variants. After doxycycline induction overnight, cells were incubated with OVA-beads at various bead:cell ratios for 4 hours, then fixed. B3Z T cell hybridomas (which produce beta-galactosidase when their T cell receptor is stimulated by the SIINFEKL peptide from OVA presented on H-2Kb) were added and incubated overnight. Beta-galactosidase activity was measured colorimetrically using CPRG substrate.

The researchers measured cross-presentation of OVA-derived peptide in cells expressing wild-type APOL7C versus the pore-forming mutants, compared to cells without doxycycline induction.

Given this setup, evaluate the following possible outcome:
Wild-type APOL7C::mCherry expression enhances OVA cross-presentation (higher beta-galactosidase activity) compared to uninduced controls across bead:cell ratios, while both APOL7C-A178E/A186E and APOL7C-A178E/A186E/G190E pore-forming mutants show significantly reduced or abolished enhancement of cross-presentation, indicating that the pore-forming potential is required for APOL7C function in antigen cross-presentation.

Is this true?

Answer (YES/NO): YES